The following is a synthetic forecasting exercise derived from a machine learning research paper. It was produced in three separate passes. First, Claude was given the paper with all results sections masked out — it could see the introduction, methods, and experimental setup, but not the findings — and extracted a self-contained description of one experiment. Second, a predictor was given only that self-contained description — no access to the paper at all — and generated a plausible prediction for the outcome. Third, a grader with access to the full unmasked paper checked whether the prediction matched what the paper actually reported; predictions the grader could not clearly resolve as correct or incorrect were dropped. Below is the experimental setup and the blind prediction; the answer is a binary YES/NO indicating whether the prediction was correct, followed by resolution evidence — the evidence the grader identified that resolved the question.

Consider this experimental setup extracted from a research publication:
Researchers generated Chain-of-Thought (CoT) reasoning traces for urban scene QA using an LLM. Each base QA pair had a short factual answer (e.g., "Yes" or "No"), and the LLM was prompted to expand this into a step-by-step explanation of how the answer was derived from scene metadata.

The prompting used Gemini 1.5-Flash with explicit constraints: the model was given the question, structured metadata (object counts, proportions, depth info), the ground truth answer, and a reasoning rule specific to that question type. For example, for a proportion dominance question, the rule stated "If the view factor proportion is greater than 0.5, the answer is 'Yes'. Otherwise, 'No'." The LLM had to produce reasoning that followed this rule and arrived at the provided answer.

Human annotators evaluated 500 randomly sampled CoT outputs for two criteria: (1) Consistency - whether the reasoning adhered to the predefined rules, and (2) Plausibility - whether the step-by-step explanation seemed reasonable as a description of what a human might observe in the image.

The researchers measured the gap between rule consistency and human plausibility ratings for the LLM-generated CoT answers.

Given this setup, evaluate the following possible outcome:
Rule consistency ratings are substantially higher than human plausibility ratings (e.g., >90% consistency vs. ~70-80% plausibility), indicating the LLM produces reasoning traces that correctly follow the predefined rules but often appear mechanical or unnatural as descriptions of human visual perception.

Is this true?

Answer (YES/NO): NO